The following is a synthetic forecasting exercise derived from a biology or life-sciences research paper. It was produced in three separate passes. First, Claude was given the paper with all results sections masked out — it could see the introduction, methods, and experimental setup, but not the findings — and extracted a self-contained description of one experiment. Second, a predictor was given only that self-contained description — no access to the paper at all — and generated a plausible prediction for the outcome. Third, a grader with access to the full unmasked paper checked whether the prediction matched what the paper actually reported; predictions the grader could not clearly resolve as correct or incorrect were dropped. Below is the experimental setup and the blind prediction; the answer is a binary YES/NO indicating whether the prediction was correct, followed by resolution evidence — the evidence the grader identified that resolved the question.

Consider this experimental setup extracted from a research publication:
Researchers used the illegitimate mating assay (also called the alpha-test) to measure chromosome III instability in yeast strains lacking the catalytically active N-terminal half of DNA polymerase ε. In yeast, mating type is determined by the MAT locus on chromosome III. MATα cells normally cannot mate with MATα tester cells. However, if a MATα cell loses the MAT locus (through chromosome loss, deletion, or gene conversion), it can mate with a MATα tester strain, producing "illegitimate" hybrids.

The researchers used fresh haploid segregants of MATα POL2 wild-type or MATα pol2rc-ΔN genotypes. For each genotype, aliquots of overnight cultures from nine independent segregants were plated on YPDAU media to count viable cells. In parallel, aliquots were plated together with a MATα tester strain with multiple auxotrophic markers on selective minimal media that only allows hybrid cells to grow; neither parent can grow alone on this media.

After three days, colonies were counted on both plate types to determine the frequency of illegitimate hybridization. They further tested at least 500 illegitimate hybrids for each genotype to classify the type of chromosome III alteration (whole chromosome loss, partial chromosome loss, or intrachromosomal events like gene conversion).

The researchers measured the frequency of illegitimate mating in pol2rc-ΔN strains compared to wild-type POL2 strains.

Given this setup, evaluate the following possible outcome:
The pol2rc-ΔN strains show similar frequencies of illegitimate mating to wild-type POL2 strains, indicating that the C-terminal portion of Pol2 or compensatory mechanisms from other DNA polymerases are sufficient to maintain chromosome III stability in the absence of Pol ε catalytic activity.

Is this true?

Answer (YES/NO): NO